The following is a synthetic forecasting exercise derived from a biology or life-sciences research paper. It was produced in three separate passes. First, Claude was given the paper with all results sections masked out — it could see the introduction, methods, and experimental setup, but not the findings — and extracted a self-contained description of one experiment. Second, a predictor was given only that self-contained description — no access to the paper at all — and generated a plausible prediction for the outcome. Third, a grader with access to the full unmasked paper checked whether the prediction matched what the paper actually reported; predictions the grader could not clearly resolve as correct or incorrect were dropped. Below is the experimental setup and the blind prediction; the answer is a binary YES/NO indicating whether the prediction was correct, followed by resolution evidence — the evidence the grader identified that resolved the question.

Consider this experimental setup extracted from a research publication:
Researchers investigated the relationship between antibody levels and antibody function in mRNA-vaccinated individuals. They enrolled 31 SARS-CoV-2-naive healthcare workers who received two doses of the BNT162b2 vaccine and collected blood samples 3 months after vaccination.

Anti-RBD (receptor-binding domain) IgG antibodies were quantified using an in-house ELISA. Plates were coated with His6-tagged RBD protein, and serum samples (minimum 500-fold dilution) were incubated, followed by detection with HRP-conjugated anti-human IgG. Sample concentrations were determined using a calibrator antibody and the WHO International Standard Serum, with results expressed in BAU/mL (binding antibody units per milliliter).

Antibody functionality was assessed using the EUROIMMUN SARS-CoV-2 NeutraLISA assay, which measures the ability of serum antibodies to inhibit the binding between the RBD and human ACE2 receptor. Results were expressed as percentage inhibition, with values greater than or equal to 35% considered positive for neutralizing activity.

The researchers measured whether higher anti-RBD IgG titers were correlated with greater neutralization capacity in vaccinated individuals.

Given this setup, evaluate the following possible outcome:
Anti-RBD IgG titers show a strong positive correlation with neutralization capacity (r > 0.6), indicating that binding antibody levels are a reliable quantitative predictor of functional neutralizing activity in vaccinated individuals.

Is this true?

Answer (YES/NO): NO